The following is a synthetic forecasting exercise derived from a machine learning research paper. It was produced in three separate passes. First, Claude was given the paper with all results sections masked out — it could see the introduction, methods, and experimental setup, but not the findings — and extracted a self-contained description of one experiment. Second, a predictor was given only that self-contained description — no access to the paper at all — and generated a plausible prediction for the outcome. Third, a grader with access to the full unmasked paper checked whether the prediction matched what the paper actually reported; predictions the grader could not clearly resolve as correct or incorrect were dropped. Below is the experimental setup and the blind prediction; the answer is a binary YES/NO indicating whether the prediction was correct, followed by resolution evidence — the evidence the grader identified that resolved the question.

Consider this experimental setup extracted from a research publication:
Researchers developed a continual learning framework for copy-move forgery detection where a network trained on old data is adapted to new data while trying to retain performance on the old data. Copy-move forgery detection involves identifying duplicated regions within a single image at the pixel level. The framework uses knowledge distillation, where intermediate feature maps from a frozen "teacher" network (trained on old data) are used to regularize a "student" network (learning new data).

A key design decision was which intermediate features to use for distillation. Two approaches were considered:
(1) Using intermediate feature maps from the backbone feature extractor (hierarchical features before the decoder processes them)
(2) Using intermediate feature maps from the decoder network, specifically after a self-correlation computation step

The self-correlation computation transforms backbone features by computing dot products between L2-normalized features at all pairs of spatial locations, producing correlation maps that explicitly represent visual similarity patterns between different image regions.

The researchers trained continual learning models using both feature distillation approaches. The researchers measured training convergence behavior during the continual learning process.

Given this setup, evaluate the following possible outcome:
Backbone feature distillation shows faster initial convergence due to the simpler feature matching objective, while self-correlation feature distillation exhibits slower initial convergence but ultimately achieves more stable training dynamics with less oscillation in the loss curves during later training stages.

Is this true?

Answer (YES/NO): NO